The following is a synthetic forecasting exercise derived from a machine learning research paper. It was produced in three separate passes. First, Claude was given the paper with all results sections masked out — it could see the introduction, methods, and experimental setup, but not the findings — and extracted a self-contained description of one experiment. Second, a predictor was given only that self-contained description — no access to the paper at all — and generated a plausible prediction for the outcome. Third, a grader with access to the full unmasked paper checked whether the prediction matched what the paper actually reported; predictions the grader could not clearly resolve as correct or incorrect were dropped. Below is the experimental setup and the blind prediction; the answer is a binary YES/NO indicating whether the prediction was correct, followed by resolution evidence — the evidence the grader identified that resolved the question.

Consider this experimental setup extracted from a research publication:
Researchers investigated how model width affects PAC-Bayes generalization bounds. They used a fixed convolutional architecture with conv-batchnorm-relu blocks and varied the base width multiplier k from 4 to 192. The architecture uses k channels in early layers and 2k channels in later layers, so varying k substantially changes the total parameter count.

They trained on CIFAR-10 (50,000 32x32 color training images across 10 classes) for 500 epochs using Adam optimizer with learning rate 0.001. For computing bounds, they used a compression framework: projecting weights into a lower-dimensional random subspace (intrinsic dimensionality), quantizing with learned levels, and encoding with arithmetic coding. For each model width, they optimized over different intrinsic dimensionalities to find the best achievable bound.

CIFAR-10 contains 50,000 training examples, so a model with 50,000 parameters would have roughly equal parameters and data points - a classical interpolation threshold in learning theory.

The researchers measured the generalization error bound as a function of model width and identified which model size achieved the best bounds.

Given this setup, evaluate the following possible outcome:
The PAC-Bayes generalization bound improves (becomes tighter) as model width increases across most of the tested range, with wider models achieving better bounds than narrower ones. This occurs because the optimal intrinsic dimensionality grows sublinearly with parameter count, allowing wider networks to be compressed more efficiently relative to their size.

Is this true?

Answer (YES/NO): NO